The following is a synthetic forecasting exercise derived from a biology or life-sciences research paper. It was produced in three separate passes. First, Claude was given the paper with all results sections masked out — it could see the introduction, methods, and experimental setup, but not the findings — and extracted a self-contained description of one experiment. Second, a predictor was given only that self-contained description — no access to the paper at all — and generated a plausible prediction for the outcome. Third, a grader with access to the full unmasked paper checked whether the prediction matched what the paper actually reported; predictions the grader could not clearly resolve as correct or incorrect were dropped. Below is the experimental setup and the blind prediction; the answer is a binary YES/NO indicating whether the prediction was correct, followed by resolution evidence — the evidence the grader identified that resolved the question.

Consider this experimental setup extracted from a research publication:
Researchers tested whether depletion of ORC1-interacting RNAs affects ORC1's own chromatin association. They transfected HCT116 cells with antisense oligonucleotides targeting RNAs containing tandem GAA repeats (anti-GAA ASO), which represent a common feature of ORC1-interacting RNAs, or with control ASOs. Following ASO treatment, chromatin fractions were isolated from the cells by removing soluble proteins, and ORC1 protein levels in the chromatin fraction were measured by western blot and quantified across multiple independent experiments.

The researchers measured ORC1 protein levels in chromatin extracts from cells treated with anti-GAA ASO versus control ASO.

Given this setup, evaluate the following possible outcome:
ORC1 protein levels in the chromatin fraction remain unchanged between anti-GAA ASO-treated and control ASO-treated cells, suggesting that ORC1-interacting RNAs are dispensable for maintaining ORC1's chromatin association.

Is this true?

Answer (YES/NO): NO